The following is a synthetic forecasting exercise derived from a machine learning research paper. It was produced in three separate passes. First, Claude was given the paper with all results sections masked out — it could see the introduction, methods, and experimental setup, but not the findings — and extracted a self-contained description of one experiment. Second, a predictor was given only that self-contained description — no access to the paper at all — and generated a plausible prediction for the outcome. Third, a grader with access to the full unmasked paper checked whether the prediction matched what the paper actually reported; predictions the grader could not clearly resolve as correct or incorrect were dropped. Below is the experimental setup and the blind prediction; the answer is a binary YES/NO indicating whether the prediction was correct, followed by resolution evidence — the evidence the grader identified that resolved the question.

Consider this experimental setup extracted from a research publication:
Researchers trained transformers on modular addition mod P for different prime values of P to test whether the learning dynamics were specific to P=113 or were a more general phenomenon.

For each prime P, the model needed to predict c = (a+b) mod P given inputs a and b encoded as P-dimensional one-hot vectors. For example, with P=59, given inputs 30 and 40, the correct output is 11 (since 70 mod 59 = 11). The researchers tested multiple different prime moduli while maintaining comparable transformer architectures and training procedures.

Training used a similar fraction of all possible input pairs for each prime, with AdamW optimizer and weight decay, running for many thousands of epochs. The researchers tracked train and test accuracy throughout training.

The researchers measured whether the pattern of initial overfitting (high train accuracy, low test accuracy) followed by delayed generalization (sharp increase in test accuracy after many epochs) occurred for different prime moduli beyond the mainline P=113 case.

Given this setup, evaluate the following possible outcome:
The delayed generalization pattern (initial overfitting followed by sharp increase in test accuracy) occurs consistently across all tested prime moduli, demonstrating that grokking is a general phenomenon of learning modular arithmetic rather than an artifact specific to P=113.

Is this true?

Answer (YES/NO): YES